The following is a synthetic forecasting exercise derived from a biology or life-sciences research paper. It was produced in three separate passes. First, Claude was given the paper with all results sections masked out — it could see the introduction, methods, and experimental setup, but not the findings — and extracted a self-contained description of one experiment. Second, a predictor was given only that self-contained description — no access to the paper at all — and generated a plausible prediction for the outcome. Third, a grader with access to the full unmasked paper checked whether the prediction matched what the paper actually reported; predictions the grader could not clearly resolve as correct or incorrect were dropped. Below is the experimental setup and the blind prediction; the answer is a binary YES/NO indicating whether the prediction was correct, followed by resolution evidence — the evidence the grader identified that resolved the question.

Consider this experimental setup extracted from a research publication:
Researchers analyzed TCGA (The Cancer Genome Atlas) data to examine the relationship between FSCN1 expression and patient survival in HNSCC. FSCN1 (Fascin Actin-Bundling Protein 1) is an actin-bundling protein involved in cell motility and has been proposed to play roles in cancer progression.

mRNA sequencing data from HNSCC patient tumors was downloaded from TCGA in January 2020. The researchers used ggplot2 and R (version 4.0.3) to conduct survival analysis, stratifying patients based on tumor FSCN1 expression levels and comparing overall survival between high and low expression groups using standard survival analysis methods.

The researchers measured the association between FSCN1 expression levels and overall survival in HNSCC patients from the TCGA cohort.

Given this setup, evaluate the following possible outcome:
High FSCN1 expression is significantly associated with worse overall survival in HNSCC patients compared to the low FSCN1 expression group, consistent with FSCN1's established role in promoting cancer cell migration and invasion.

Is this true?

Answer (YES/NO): YES